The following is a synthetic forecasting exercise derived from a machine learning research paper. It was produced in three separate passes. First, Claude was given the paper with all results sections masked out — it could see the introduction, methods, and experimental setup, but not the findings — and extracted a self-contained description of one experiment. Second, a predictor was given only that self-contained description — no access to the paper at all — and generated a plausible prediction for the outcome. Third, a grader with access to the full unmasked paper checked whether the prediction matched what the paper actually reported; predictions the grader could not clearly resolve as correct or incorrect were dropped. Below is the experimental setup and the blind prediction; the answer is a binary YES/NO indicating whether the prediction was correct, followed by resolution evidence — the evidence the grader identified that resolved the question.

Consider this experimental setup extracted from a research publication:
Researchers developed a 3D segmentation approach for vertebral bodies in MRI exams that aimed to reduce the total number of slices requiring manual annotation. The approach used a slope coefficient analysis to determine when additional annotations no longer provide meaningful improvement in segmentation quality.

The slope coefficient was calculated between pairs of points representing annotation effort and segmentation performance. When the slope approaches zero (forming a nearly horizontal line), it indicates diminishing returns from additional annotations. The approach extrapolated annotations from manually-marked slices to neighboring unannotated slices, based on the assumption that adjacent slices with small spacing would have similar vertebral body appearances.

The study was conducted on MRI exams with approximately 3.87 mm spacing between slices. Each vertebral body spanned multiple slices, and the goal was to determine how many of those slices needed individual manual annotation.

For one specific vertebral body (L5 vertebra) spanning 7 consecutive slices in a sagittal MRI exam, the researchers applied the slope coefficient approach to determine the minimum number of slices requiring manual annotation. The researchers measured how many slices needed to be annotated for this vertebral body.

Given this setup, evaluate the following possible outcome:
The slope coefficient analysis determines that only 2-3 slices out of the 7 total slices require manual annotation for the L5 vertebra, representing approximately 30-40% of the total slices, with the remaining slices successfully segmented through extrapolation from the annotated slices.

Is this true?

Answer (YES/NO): NO